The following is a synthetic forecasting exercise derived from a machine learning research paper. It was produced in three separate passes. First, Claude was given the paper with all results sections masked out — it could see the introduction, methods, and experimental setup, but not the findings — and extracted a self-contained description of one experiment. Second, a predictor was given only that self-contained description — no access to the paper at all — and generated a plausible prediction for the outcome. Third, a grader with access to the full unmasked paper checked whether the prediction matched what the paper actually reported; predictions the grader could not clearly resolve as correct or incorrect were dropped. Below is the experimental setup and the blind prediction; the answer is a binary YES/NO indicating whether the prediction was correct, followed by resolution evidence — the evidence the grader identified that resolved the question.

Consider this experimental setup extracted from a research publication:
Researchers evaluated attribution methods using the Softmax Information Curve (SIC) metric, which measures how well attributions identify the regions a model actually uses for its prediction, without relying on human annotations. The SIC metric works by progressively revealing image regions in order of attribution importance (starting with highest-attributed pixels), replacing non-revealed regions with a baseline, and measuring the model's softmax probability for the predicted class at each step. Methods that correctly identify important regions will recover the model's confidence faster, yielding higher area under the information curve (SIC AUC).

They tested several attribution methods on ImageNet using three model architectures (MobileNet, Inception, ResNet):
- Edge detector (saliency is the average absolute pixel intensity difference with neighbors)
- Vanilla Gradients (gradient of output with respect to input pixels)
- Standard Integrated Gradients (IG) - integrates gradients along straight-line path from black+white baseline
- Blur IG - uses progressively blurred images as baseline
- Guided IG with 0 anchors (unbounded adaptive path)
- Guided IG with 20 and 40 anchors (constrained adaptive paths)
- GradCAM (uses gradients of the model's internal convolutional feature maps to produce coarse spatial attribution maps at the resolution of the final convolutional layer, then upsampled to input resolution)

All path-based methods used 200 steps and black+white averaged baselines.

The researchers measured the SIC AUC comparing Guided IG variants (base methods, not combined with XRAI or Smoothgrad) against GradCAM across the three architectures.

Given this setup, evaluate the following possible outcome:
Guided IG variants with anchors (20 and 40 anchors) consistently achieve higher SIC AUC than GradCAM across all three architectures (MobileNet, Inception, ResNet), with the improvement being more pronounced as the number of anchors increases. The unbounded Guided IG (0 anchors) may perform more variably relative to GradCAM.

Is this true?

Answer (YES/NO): NO